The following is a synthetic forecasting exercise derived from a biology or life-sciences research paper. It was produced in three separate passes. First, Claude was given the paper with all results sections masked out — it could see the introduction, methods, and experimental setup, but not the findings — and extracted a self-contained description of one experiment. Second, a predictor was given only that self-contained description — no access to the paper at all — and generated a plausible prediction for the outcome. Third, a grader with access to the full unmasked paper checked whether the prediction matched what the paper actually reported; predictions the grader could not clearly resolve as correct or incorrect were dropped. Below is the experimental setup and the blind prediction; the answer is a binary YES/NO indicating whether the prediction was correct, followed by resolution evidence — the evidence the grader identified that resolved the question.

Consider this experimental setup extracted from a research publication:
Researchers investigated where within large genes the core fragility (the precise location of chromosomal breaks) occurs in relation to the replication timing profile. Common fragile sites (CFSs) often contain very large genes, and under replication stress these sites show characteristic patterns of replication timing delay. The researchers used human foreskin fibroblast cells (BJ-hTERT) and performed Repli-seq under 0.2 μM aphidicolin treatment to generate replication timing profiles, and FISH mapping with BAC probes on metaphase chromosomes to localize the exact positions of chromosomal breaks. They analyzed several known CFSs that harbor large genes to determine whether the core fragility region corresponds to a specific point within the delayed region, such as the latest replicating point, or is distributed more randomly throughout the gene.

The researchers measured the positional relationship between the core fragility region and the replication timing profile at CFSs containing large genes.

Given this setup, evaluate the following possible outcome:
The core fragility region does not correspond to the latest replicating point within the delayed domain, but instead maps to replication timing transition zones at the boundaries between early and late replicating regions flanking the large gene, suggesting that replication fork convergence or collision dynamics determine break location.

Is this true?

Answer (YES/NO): NO